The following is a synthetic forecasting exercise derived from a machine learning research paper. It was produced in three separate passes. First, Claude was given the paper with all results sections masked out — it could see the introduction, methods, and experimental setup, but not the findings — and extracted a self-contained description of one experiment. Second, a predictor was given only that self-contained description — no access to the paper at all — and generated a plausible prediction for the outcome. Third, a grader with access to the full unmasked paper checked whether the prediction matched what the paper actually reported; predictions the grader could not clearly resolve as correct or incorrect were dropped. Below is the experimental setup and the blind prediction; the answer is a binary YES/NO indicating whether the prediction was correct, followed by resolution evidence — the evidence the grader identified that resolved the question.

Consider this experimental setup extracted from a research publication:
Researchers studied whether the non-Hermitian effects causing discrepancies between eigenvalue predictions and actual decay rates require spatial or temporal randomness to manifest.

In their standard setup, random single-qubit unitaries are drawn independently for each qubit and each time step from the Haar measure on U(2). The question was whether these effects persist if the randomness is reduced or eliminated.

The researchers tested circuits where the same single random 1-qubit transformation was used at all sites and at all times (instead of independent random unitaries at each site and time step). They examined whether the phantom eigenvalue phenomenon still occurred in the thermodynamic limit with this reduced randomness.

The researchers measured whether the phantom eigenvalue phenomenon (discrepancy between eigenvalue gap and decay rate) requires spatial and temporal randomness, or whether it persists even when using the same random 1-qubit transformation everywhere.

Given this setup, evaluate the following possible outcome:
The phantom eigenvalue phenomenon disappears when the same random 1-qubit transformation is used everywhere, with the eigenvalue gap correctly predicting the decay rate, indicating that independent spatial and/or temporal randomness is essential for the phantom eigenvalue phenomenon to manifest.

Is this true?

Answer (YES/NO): NO